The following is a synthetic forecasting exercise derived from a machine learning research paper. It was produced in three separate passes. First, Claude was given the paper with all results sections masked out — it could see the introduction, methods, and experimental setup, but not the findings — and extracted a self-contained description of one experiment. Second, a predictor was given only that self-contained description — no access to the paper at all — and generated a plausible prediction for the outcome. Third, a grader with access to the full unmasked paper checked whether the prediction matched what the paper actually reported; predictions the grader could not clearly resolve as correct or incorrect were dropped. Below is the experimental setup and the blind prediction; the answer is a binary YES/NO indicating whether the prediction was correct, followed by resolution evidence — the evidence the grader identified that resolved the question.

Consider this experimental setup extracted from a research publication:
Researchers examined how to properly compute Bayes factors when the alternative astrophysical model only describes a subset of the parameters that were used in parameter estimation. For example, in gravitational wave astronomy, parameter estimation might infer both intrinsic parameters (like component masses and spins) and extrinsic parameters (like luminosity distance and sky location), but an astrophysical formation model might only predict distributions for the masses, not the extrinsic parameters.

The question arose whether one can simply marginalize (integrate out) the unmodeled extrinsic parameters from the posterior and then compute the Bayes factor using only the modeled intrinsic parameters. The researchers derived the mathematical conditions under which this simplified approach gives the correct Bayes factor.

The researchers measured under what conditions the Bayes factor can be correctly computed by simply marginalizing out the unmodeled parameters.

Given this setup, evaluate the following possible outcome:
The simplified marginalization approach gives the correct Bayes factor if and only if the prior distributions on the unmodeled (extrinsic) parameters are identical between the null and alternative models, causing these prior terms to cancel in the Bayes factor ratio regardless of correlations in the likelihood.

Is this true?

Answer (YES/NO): NO